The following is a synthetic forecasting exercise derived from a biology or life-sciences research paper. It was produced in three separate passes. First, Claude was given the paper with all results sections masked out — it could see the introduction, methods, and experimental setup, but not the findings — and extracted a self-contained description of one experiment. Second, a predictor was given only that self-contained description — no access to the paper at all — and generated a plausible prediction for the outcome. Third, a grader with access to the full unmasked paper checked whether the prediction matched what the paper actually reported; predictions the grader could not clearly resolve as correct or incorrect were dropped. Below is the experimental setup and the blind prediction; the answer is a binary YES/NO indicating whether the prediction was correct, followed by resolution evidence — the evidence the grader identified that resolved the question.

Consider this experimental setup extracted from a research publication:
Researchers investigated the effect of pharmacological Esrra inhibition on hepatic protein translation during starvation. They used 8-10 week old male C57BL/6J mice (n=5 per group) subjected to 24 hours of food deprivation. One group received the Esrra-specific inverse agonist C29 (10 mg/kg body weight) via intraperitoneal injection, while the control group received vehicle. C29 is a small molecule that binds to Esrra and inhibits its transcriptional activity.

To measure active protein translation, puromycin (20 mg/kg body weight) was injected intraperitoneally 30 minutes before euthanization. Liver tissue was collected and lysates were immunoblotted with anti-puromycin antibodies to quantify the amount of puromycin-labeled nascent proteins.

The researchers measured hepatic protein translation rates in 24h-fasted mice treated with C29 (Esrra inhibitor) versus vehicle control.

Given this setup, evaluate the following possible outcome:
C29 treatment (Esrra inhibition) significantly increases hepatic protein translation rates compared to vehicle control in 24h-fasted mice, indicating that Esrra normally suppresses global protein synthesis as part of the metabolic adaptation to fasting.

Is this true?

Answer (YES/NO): NO